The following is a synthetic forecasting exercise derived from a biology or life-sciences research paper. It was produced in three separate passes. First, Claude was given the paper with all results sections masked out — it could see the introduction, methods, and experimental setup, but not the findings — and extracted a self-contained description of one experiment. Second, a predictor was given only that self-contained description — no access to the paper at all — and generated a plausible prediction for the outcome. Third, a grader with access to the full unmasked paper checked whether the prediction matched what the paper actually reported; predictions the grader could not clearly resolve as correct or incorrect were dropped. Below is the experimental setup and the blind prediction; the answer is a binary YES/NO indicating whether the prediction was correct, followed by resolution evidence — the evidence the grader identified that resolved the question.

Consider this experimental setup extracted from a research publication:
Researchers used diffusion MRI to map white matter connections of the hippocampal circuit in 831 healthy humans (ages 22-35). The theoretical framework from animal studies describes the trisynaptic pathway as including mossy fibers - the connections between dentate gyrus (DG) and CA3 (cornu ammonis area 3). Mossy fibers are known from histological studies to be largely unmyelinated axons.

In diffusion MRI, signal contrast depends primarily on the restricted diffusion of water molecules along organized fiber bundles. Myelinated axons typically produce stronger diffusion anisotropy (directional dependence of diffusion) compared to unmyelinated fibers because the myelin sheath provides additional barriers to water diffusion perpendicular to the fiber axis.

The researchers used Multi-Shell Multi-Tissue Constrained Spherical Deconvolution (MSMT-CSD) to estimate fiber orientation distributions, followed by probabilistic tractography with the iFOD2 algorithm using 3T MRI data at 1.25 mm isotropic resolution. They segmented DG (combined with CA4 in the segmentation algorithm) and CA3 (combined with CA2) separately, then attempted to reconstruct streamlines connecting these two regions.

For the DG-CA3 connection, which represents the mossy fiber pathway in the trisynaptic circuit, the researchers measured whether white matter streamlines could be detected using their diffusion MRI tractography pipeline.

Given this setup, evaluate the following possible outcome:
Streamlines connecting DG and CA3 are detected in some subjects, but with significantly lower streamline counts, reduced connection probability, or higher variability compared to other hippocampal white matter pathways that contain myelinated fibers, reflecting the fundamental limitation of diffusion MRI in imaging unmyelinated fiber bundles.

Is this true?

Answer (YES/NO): NO